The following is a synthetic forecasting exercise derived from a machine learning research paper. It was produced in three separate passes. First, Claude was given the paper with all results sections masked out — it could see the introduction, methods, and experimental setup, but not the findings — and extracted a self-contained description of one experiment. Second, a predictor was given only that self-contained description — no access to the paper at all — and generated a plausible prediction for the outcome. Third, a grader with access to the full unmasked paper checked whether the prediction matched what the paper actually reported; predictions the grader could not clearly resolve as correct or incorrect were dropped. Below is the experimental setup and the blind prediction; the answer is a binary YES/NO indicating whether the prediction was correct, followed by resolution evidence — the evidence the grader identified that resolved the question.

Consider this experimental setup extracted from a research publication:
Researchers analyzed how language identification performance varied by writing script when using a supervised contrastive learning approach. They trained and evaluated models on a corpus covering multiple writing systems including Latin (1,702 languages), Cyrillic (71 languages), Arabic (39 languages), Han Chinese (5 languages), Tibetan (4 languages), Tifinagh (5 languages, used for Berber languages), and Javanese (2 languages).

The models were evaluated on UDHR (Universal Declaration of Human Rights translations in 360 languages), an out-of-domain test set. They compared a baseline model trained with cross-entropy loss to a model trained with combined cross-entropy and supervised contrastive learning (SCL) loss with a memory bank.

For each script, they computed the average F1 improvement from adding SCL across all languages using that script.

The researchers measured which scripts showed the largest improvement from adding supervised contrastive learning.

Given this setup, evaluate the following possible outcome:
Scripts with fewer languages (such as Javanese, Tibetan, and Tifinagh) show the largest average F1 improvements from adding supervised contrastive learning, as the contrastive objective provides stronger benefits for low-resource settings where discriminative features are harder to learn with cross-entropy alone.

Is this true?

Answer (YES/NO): NO